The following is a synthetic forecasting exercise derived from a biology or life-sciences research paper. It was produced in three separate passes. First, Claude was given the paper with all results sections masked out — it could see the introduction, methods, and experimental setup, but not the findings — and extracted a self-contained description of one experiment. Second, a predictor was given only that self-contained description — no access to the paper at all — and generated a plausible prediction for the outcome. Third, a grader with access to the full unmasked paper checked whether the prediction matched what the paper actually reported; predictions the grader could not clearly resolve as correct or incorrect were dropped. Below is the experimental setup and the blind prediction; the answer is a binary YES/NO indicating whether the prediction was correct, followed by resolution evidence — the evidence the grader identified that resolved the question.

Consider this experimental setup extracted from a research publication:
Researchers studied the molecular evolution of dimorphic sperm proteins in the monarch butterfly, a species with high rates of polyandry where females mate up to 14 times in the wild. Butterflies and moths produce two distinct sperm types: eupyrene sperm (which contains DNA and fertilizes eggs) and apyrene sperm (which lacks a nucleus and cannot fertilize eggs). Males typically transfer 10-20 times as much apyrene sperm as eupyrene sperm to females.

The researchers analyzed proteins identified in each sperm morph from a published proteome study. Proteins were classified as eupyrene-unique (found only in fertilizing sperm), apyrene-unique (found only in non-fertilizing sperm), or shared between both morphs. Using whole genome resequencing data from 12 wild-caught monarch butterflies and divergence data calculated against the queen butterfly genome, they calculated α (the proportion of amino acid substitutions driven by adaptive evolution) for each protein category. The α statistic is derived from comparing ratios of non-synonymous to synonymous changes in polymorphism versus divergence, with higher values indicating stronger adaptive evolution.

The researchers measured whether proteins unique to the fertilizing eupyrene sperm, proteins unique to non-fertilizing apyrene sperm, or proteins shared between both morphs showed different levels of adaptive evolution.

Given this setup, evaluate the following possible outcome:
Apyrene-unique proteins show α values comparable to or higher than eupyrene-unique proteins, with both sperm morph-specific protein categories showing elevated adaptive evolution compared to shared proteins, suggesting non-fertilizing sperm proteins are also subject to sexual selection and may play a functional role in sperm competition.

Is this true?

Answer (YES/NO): NO